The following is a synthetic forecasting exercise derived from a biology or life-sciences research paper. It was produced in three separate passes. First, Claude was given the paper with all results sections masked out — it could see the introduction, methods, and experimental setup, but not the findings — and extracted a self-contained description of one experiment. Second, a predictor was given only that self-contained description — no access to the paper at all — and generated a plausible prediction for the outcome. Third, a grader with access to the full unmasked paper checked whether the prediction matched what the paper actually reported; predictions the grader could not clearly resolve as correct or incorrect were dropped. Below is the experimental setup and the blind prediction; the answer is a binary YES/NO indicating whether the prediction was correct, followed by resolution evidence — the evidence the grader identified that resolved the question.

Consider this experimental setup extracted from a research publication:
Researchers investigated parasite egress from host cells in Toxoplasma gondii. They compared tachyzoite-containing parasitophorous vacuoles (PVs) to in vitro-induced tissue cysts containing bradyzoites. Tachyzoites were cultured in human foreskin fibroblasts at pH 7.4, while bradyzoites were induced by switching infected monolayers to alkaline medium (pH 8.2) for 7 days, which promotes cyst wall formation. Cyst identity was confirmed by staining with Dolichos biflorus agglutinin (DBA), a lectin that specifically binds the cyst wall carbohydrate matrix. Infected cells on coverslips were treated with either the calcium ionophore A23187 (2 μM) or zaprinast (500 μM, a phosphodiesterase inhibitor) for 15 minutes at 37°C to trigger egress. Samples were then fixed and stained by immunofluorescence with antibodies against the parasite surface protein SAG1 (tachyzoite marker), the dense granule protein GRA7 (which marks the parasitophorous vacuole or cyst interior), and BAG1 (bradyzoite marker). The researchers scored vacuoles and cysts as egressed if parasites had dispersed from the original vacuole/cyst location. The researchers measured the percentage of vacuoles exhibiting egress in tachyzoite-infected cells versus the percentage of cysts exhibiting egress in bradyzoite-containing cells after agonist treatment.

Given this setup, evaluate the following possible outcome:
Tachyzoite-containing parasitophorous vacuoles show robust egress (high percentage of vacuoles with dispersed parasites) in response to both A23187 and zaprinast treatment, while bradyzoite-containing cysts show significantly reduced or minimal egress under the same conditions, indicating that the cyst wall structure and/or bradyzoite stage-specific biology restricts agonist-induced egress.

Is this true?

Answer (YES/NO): YES